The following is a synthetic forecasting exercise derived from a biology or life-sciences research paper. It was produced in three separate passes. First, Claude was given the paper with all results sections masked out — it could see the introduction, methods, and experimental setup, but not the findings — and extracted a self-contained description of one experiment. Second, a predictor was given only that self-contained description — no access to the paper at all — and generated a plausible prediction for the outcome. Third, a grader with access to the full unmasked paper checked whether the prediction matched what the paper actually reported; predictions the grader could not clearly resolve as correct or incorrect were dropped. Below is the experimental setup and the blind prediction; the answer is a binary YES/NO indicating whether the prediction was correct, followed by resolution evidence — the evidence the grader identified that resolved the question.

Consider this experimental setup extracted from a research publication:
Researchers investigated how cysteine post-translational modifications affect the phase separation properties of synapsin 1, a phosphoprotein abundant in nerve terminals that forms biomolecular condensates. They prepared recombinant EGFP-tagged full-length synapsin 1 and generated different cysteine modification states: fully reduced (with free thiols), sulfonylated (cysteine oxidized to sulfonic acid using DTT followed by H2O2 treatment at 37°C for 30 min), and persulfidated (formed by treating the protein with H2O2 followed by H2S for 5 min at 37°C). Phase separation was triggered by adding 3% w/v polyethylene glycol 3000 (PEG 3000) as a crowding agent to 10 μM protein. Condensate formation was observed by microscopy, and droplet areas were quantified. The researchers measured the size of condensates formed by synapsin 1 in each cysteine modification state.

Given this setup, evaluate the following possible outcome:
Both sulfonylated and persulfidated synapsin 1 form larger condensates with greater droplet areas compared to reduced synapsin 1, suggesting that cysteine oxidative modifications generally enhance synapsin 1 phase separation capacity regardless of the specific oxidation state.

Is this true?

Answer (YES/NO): NO